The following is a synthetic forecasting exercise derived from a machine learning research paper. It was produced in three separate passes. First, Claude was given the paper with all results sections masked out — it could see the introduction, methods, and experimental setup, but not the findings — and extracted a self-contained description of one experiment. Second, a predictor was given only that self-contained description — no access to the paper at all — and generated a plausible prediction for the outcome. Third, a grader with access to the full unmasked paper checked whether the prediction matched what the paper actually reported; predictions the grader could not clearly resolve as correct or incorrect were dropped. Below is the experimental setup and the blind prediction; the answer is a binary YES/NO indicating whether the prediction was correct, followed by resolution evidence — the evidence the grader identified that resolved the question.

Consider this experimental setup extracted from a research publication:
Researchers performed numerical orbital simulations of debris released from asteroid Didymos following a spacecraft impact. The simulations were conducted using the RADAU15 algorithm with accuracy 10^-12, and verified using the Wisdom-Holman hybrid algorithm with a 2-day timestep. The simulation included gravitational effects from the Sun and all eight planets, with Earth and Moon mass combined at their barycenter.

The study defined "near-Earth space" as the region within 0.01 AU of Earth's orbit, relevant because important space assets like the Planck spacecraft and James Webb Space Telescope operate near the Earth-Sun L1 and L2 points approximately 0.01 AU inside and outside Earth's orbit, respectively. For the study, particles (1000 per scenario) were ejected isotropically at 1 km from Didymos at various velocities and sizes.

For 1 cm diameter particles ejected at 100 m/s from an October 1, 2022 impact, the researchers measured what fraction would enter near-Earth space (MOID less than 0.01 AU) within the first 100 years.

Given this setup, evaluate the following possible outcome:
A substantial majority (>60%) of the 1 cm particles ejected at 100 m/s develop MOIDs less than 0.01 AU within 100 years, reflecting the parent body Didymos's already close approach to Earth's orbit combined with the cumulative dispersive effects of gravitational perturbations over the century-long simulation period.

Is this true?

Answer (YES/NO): NO